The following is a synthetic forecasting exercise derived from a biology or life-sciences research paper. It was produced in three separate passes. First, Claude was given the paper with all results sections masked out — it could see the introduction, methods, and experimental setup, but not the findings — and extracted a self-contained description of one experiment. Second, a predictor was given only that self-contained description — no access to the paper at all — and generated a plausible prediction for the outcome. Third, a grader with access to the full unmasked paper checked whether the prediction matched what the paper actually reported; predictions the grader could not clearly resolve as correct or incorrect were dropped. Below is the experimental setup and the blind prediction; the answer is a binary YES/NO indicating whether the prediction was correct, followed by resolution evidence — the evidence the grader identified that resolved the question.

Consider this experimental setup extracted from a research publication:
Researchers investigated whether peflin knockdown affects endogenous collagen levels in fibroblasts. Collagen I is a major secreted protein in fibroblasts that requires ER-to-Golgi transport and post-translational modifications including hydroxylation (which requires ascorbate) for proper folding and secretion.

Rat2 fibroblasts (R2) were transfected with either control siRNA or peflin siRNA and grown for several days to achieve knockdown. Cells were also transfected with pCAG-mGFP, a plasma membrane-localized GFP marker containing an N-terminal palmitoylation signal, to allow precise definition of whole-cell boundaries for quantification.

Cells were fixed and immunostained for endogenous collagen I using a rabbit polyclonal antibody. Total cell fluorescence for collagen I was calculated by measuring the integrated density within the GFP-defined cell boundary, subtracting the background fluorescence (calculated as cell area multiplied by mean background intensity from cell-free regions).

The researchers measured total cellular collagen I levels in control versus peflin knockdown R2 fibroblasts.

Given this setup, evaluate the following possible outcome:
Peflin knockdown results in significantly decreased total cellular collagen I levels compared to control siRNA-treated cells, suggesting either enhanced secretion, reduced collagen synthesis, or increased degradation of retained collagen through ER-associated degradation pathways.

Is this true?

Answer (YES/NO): NO